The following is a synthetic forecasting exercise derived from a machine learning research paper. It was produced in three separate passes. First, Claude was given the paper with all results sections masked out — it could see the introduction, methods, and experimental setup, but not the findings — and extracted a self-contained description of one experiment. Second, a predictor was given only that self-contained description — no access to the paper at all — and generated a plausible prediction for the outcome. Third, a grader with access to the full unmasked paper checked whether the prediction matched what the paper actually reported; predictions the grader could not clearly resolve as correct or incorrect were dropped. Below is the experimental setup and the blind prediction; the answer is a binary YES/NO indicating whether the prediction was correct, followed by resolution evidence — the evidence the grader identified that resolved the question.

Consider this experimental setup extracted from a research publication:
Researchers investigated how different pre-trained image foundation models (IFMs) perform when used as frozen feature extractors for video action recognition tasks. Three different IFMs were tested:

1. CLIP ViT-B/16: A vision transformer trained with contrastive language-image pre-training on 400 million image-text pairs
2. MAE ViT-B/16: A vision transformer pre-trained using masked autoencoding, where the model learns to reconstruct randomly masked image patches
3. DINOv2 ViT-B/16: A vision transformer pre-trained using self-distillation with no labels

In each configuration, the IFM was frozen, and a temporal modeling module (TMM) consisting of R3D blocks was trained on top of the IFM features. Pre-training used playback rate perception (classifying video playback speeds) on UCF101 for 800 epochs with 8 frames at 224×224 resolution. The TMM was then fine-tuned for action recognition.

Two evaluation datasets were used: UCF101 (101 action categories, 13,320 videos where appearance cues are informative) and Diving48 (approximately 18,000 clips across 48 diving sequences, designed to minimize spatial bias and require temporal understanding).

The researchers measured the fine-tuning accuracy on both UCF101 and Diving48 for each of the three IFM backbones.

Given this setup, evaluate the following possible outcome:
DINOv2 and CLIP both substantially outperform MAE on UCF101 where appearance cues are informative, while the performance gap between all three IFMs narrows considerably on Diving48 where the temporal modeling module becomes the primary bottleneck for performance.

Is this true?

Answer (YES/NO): NO